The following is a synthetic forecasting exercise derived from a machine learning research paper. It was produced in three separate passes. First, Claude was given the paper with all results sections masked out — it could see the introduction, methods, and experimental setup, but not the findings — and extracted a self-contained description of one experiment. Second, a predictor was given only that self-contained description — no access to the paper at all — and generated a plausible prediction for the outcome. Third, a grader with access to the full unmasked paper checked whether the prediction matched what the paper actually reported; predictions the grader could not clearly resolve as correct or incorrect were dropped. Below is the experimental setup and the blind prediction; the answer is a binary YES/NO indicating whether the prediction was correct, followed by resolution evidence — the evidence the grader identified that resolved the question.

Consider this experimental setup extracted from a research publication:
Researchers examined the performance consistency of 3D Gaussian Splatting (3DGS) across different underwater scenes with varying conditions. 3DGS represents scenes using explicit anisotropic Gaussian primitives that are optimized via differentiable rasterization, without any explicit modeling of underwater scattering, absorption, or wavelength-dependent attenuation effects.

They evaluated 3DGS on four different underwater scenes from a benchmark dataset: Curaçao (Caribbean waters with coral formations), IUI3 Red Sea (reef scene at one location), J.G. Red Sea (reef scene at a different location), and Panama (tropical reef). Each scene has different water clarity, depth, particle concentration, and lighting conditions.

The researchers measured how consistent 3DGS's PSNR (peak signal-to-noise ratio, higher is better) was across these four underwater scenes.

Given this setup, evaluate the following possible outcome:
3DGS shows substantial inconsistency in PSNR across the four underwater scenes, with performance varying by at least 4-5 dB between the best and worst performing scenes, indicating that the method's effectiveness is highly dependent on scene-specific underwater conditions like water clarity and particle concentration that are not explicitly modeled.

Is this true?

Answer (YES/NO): YES